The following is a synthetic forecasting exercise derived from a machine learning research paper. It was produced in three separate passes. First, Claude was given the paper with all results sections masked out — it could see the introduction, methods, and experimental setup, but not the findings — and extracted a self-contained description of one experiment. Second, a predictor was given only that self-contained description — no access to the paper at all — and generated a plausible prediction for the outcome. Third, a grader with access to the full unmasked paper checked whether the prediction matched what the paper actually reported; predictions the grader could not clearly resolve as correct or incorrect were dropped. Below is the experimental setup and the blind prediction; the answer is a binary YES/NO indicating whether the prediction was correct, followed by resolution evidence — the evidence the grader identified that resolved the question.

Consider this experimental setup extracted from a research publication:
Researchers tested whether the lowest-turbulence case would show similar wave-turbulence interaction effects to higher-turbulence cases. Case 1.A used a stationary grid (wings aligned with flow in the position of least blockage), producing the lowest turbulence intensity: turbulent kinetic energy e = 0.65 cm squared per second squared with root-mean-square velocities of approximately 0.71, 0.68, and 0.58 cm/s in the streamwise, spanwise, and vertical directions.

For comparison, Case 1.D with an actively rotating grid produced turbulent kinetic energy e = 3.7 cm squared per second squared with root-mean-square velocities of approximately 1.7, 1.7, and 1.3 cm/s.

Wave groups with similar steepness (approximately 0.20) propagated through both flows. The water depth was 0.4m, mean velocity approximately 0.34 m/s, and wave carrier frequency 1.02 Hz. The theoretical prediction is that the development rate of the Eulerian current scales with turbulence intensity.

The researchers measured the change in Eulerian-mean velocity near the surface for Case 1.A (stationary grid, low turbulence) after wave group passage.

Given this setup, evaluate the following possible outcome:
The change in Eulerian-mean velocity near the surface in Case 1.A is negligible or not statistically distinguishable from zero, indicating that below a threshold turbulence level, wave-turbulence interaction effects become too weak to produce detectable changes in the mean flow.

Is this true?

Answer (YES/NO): NO